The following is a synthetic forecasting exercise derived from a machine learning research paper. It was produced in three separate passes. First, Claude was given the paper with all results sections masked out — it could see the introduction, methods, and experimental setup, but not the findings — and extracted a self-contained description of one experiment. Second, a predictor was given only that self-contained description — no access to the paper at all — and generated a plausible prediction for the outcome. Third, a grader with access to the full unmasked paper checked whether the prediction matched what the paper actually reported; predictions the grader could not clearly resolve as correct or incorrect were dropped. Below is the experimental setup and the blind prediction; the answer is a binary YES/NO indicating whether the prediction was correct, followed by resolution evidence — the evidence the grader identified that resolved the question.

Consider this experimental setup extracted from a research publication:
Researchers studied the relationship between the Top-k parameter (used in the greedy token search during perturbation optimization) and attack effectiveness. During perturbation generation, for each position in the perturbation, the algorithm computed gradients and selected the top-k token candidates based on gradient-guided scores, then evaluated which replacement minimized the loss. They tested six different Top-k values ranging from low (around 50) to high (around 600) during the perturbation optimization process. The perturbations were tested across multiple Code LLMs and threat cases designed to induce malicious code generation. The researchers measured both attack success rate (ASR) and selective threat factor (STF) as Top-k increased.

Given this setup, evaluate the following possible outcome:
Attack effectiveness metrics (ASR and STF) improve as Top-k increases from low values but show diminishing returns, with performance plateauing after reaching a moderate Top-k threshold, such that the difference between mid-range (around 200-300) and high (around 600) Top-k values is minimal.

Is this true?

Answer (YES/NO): NO